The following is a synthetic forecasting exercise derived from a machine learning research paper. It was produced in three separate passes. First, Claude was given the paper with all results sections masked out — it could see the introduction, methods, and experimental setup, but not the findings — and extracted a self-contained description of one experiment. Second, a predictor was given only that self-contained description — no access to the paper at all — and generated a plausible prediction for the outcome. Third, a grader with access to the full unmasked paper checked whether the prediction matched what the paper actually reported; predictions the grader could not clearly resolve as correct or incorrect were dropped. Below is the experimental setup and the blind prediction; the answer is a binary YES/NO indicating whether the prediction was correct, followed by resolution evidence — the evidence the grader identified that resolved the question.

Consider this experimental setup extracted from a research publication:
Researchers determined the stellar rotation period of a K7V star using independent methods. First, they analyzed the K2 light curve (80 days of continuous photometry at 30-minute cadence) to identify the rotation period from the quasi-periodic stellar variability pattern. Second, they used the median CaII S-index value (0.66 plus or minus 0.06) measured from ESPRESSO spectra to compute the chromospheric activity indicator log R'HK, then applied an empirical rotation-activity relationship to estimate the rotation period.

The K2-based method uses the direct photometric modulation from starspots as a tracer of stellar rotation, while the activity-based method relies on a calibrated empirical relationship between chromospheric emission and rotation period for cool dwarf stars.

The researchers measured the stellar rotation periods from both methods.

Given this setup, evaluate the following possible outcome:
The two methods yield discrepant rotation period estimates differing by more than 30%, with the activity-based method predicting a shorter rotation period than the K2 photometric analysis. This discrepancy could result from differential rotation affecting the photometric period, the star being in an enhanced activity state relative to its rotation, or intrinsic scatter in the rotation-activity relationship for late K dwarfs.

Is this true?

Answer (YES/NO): NO